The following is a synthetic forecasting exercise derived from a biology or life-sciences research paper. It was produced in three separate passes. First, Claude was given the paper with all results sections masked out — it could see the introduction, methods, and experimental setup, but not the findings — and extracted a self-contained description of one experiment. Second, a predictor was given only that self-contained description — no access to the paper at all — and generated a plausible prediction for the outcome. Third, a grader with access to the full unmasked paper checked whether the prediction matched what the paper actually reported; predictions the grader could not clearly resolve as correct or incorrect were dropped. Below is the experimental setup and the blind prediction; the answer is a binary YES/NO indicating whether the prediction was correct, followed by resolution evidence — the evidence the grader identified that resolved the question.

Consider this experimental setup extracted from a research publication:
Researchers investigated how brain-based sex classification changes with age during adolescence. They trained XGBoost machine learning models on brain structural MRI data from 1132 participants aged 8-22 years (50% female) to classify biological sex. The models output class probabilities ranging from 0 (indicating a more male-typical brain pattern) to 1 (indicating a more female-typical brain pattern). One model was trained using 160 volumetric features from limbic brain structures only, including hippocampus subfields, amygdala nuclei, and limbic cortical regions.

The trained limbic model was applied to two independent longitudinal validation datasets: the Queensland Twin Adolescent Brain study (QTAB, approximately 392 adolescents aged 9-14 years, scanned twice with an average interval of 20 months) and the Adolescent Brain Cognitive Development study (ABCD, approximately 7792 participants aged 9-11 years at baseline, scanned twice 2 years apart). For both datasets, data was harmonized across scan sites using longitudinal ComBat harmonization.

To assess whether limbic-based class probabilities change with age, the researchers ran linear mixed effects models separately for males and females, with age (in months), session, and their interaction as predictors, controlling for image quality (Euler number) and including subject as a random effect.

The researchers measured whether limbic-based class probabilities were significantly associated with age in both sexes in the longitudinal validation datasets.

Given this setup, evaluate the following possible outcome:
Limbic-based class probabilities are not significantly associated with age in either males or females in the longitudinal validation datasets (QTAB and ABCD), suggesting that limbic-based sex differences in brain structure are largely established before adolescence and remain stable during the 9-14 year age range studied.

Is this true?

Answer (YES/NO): NO